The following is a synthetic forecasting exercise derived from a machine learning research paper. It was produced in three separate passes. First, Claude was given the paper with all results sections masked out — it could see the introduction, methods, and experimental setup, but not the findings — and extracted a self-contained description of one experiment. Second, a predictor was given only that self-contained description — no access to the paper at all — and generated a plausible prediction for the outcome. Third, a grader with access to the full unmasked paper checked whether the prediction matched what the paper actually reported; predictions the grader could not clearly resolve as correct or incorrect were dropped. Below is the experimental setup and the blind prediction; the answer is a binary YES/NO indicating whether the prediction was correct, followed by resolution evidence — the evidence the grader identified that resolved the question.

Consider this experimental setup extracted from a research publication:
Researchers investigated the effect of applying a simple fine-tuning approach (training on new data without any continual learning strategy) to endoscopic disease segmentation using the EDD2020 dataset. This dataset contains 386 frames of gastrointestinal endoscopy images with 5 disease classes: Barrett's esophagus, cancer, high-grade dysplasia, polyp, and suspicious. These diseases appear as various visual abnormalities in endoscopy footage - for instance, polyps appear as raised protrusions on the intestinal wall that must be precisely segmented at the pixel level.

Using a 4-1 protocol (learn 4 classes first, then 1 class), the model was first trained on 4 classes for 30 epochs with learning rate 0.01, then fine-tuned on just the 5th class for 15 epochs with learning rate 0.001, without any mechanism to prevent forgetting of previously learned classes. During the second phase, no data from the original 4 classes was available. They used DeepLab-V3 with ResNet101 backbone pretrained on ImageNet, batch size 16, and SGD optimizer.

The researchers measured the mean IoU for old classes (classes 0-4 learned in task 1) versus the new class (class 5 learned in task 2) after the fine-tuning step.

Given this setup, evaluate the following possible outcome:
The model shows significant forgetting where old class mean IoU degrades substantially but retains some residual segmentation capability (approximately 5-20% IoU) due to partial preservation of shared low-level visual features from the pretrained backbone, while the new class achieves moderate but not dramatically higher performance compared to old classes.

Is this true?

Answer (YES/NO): NO